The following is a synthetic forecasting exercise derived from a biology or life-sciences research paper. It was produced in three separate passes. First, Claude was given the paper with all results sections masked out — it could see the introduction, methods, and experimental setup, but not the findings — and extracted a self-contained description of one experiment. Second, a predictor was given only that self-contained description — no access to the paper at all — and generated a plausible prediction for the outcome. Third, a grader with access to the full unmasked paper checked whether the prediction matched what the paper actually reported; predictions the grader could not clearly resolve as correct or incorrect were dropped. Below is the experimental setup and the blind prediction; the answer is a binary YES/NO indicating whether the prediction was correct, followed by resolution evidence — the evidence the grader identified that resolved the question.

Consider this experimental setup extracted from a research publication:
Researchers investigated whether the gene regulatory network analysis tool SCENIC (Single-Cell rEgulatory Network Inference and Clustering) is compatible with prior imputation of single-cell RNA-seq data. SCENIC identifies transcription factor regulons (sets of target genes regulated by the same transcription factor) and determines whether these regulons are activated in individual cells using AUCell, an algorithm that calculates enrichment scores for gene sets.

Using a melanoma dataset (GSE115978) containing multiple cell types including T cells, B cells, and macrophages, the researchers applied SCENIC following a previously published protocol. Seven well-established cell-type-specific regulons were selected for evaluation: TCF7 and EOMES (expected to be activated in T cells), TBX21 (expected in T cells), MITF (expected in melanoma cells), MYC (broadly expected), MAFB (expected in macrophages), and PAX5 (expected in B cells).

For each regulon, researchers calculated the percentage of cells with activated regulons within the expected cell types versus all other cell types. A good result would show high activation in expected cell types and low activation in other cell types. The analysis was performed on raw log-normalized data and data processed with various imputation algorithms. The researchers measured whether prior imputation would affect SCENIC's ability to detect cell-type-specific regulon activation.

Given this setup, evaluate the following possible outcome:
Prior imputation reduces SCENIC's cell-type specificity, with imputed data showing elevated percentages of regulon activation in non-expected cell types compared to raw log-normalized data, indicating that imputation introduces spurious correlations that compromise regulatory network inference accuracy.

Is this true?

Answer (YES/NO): NO